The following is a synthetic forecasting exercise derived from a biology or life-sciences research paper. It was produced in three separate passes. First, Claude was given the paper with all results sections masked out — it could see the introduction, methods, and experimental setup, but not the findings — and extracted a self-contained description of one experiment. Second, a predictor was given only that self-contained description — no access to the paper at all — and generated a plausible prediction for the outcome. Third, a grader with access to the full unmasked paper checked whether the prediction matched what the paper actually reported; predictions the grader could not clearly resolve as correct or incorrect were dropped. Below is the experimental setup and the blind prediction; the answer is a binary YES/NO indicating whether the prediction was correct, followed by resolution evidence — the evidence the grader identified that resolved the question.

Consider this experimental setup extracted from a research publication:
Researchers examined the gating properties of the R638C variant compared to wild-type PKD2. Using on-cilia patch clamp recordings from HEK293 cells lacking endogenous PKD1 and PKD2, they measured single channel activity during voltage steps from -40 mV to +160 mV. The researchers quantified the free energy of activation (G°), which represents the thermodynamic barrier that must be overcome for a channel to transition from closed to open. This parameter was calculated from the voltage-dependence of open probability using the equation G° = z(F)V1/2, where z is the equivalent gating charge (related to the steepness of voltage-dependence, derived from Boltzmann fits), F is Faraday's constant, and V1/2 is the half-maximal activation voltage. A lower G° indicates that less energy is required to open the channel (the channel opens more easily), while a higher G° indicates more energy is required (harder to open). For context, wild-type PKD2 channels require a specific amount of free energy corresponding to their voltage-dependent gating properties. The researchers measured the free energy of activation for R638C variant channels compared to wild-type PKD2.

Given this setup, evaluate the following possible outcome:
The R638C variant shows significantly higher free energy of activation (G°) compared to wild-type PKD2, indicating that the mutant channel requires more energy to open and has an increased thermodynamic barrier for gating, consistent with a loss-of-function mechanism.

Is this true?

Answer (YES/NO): YES